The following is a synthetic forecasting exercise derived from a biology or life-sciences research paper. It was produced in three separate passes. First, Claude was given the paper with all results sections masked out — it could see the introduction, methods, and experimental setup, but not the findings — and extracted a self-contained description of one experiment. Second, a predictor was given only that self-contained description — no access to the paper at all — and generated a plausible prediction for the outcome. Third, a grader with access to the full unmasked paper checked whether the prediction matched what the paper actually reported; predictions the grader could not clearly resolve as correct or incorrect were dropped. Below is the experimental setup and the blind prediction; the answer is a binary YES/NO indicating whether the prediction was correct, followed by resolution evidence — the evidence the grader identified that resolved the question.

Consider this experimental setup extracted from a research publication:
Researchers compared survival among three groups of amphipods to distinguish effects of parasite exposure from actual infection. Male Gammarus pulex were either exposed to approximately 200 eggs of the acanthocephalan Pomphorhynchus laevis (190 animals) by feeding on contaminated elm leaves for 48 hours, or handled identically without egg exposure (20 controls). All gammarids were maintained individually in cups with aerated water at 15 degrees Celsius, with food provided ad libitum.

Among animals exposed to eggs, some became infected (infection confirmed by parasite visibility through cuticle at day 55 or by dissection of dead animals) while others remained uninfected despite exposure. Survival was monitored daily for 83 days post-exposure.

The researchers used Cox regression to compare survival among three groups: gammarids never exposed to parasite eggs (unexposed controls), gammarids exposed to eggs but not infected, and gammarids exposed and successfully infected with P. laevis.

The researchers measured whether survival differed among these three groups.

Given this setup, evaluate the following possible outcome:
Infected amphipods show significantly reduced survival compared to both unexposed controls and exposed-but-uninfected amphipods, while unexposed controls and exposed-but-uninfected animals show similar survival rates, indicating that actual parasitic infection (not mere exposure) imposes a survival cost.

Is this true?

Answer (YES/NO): YES